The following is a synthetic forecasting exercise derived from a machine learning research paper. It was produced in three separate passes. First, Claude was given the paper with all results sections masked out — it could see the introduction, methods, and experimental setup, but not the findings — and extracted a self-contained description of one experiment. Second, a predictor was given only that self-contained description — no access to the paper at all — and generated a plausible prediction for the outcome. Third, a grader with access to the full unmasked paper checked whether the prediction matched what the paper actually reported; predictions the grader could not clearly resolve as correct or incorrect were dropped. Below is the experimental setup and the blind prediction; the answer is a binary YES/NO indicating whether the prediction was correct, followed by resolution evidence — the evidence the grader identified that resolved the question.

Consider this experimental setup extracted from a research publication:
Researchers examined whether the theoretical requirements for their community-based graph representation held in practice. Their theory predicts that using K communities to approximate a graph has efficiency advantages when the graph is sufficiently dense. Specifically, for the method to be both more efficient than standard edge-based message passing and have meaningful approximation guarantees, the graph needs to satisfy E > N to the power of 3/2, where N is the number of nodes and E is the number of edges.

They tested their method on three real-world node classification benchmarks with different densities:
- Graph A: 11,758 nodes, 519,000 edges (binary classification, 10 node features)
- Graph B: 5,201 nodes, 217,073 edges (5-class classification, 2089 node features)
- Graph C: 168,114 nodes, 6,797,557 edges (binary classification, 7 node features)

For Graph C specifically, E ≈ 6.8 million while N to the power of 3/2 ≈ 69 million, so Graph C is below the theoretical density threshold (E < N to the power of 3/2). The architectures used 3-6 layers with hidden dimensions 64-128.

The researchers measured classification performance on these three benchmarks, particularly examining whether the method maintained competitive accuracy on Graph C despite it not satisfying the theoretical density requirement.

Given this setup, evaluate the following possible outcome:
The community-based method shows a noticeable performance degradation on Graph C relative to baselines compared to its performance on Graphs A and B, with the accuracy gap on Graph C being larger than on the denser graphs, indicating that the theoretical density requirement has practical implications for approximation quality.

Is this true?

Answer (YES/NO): NO